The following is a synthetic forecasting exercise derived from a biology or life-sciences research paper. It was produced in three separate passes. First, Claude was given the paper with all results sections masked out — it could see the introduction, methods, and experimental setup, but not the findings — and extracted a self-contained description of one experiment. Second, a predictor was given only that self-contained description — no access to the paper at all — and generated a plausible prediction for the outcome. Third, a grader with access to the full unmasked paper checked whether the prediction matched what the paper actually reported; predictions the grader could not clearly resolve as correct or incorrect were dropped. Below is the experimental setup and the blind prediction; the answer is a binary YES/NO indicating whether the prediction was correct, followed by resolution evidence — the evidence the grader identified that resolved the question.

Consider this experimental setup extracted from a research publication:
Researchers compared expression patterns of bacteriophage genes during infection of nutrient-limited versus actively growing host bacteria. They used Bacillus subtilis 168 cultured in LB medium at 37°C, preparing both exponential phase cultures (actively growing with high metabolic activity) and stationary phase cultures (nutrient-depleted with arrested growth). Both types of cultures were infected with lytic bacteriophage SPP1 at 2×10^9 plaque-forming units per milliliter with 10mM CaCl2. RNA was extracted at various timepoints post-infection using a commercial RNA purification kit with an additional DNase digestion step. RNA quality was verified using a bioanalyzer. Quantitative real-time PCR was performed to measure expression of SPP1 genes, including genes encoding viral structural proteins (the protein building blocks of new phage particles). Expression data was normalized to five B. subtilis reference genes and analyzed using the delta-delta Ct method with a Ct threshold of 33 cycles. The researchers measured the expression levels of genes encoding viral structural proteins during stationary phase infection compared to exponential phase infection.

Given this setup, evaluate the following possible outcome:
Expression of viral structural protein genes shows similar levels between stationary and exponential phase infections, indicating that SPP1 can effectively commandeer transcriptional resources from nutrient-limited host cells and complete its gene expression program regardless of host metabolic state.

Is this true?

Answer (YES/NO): NO